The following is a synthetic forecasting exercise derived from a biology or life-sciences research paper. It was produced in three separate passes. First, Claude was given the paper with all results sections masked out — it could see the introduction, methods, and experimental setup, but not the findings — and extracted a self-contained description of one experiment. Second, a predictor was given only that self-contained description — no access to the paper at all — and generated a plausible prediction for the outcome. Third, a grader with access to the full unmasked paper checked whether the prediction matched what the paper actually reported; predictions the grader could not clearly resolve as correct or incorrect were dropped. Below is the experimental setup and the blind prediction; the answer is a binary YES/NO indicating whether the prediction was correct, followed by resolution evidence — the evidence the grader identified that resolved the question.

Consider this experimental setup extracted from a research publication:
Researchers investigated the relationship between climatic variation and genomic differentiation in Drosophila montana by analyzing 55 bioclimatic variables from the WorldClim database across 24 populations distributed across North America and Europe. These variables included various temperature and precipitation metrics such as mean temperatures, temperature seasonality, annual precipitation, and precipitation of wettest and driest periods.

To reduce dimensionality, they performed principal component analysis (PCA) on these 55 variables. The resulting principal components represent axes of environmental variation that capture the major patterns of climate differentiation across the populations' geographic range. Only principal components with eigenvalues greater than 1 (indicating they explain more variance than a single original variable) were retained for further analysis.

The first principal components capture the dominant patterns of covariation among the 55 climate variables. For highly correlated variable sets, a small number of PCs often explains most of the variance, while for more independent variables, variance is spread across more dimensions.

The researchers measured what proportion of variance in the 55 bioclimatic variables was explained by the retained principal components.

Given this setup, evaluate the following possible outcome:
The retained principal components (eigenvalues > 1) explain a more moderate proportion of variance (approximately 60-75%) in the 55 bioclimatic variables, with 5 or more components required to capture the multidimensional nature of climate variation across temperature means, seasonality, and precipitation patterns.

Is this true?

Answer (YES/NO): NO